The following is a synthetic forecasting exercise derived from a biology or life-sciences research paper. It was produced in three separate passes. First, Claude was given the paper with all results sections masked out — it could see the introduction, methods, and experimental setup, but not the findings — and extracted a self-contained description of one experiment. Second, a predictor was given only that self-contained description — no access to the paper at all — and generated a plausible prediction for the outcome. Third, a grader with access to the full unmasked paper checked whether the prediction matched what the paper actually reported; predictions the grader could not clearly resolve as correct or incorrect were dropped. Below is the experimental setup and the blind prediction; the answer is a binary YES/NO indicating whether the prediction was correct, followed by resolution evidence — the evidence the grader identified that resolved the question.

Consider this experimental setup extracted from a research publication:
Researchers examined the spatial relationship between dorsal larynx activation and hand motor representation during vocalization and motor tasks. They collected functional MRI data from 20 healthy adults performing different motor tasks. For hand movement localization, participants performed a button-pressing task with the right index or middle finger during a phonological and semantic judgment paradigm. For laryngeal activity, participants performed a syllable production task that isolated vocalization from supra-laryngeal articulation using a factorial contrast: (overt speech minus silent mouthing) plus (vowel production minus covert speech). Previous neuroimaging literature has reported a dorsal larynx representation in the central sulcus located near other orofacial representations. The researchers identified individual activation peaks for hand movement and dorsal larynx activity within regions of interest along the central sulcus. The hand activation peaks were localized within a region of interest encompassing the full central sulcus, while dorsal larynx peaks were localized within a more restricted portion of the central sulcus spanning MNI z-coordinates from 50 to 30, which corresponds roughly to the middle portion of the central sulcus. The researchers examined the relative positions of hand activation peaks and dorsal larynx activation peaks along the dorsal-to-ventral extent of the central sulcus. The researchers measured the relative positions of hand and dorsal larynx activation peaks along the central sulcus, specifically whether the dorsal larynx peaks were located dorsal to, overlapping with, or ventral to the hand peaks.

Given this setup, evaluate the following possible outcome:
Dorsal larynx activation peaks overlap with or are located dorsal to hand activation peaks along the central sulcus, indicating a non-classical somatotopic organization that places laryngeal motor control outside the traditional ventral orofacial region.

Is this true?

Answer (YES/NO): NO